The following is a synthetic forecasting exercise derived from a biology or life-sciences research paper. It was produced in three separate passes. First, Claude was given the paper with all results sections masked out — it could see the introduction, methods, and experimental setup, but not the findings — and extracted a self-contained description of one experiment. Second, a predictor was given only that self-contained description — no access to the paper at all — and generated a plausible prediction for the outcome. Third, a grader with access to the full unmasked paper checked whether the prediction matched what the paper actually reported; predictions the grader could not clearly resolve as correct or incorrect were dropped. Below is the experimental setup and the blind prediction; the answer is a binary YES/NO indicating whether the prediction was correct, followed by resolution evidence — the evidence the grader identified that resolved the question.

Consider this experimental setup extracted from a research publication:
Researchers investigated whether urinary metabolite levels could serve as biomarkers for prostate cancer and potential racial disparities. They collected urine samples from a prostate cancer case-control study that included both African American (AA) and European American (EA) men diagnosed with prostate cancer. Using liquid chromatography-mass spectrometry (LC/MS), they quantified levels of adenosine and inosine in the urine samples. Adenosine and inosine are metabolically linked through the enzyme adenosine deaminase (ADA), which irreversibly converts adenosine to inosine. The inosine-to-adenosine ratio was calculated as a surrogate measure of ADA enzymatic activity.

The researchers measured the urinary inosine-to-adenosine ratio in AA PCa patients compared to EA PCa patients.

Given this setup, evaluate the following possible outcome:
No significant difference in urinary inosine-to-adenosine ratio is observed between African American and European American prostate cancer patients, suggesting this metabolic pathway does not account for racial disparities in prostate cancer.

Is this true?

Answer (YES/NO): NO